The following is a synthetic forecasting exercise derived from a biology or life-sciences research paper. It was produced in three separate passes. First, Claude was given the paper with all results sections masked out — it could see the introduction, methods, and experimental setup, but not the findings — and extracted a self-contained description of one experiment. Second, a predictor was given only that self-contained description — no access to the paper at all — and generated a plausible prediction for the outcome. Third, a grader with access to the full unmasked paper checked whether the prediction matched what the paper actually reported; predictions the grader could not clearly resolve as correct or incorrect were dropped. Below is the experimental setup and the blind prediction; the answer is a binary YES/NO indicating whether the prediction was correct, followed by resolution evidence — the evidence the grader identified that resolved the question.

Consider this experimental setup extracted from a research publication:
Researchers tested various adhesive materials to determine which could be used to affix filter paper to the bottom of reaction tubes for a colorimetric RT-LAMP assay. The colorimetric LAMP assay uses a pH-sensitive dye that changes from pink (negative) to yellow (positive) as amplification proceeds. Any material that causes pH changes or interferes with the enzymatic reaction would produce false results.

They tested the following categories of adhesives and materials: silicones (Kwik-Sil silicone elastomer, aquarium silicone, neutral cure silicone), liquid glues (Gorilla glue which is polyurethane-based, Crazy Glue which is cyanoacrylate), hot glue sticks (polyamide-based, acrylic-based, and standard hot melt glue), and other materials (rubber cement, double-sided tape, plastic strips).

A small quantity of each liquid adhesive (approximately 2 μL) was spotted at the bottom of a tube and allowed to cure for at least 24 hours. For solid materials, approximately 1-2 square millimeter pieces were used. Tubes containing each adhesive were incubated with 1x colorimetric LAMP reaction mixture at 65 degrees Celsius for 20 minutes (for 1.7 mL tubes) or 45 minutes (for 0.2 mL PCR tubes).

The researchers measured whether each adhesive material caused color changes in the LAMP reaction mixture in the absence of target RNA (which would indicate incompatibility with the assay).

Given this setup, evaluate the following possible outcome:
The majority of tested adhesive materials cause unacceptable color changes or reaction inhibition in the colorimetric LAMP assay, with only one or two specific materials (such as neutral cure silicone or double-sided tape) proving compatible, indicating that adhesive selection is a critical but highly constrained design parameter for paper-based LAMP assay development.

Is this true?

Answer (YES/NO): YES